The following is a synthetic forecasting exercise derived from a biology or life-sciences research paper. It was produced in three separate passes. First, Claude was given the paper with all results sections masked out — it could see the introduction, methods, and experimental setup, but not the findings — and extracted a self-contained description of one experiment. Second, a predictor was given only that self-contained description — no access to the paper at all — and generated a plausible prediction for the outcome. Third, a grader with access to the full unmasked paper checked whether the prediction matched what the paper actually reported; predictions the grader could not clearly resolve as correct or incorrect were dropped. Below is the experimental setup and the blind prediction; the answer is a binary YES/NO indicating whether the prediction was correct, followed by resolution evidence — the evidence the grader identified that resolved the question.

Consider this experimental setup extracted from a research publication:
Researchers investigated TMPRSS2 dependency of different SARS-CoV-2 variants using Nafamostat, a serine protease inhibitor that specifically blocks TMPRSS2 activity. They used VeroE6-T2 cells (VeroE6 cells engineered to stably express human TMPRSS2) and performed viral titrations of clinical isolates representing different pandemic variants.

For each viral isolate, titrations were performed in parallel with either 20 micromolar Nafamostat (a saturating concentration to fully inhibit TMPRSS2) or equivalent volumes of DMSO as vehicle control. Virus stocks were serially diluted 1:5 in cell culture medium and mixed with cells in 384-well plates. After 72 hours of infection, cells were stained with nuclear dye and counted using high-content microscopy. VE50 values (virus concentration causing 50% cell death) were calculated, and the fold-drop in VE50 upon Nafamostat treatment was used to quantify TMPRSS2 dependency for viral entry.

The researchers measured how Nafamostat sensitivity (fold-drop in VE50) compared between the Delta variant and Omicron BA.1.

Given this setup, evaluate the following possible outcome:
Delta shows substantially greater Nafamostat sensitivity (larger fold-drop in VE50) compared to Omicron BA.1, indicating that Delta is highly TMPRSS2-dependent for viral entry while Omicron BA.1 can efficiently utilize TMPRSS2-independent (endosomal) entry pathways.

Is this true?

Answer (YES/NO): YES